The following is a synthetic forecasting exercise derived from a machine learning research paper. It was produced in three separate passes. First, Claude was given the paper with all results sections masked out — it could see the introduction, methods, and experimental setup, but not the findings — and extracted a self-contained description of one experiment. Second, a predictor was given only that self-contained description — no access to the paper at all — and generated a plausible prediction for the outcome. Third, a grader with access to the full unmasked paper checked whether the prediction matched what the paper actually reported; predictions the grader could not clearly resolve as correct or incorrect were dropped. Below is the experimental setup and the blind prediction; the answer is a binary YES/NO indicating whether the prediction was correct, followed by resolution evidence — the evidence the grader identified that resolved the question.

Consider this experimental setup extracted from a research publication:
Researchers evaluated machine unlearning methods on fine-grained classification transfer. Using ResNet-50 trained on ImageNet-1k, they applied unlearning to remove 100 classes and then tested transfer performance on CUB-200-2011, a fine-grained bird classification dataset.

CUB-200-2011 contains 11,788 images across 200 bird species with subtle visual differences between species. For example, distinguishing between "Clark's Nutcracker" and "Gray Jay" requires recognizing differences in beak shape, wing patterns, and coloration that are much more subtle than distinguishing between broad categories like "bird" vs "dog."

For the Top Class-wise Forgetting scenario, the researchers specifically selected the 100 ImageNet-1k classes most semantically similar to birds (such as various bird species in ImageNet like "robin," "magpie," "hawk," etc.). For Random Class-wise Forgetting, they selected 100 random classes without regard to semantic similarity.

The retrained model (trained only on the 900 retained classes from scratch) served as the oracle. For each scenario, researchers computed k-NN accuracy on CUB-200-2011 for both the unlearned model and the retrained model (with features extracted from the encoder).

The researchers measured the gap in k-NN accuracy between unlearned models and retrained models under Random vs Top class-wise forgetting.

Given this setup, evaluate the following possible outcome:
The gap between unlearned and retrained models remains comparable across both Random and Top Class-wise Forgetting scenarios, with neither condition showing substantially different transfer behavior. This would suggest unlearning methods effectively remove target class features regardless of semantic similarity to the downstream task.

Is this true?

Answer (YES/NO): NO